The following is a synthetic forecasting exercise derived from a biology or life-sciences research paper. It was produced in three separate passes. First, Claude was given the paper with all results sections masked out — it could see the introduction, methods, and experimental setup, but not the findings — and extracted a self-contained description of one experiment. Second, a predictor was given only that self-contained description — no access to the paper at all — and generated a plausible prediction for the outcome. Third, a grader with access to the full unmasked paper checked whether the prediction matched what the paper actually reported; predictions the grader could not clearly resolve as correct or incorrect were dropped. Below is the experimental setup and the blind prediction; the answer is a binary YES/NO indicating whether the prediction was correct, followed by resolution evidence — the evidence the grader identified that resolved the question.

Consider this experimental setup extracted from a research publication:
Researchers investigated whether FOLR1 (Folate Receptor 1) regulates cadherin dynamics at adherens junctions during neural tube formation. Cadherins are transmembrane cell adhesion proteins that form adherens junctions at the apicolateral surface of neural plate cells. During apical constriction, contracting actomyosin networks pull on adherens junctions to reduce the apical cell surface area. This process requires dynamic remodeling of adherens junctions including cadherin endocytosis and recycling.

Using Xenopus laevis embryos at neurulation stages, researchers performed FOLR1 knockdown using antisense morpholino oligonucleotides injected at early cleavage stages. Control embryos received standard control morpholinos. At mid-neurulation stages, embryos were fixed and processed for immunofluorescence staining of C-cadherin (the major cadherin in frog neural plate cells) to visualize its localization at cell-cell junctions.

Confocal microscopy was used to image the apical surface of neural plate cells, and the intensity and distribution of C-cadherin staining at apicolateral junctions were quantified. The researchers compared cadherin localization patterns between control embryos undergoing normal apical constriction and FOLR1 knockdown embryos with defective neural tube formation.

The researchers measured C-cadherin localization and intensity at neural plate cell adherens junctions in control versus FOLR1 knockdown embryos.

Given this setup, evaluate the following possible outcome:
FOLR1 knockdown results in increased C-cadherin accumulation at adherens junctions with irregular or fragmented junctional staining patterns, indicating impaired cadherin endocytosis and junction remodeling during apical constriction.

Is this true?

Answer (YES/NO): NO